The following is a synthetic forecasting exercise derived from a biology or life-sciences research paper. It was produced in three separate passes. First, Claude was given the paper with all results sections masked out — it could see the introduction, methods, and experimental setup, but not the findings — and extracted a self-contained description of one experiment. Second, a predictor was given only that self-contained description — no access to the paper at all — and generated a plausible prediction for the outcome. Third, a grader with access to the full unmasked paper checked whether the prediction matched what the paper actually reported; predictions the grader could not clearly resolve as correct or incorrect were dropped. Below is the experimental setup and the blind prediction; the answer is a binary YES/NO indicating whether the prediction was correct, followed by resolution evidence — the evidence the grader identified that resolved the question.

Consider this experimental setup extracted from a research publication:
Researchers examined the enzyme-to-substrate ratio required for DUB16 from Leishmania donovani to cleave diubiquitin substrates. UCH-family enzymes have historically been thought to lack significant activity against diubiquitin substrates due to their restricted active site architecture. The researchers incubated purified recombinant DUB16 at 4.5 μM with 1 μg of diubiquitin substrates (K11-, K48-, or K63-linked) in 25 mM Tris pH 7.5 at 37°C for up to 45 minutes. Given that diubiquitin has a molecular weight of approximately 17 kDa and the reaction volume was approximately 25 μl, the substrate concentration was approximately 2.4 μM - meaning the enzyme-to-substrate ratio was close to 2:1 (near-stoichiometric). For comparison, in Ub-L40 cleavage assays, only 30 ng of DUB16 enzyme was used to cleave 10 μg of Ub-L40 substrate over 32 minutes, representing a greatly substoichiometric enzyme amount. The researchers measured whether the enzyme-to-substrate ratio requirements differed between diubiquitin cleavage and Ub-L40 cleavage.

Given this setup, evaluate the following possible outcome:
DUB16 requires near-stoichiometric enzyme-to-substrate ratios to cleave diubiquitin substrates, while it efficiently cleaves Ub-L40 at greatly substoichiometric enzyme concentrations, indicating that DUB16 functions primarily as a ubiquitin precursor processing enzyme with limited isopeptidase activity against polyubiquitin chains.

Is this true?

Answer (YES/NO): YES